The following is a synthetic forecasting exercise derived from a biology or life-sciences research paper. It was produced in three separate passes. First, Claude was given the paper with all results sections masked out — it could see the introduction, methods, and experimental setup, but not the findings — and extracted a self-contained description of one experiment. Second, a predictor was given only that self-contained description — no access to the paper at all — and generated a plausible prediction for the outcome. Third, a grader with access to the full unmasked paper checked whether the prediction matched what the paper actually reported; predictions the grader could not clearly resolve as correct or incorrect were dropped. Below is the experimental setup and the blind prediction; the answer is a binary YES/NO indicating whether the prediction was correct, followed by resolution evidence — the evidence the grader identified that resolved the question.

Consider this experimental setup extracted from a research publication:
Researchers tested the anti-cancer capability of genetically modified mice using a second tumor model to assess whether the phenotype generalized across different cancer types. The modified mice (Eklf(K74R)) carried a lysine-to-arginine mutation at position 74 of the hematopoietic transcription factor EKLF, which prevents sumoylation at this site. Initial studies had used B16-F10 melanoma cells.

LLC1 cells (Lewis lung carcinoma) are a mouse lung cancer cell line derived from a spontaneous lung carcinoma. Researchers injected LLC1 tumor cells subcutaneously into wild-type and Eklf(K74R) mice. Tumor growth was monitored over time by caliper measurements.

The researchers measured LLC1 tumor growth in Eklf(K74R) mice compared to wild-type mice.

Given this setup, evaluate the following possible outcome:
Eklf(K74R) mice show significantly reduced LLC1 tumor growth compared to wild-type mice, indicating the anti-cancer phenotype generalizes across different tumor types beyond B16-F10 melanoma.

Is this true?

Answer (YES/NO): YES